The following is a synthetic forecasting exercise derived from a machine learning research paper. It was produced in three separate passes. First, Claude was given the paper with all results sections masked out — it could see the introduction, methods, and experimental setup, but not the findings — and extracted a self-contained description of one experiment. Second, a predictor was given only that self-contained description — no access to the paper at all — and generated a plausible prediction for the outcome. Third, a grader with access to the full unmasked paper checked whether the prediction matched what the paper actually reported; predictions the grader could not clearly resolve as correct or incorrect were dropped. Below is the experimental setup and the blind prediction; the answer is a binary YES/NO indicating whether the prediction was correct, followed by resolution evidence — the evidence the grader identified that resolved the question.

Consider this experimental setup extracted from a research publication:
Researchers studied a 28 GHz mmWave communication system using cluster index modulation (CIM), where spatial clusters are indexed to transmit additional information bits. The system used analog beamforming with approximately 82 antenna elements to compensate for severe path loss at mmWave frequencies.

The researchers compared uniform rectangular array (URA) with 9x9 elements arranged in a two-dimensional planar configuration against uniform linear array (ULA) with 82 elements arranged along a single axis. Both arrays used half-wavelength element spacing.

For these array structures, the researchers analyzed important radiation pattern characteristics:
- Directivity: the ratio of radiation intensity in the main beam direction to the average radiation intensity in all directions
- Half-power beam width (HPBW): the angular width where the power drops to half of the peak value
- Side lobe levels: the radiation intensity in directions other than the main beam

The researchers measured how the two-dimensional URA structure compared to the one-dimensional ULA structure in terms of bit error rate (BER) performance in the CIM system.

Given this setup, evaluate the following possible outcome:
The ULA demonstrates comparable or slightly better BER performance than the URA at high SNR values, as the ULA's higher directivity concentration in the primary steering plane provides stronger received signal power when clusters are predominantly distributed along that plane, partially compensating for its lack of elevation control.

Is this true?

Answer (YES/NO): NO